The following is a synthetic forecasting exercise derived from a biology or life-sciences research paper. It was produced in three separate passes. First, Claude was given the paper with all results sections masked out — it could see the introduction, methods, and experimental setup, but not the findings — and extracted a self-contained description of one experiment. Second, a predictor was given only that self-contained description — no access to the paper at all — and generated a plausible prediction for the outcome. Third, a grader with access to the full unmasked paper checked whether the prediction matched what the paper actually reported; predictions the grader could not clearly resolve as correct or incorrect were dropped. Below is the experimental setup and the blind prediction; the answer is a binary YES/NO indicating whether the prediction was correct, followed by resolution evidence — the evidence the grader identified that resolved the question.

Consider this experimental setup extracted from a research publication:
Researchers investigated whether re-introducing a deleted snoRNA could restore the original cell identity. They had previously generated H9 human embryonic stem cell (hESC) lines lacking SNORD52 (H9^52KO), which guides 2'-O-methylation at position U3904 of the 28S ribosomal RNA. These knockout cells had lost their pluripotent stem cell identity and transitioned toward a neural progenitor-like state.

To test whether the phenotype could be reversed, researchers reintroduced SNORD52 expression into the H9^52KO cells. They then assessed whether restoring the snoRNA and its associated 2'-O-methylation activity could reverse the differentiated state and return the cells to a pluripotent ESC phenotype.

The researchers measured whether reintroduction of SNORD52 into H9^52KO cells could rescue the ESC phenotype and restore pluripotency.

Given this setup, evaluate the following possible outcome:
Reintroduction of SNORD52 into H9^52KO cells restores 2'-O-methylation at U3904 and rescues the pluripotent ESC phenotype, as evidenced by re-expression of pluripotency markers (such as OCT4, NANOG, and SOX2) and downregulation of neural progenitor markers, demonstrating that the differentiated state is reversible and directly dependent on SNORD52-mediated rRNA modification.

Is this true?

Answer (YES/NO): NO